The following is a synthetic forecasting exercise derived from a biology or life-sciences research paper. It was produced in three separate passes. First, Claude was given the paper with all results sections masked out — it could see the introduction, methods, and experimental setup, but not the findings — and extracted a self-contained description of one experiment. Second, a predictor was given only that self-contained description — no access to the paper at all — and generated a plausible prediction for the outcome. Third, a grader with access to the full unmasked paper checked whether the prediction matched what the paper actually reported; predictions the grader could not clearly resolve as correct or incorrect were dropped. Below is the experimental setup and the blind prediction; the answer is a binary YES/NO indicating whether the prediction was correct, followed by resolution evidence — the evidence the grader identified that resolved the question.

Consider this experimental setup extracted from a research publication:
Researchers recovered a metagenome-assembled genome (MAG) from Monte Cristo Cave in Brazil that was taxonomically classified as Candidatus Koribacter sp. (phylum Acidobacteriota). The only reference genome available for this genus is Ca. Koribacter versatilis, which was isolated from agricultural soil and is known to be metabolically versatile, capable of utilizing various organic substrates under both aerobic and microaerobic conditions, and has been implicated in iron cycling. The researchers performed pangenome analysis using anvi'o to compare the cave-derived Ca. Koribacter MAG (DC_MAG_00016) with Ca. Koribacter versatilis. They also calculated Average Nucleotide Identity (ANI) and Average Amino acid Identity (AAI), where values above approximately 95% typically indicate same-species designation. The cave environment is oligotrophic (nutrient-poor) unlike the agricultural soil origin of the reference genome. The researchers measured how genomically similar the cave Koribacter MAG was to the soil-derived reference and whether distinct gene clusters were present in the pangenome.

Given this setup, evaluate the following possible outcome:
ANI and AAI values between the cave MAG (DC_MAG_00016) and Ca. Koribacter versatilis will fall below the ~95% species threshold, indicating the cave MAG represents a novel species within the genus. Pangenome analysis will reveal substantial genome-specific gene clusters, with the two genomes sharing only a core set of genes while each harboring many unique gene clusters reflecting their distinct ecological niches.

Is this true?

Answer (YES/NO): YES